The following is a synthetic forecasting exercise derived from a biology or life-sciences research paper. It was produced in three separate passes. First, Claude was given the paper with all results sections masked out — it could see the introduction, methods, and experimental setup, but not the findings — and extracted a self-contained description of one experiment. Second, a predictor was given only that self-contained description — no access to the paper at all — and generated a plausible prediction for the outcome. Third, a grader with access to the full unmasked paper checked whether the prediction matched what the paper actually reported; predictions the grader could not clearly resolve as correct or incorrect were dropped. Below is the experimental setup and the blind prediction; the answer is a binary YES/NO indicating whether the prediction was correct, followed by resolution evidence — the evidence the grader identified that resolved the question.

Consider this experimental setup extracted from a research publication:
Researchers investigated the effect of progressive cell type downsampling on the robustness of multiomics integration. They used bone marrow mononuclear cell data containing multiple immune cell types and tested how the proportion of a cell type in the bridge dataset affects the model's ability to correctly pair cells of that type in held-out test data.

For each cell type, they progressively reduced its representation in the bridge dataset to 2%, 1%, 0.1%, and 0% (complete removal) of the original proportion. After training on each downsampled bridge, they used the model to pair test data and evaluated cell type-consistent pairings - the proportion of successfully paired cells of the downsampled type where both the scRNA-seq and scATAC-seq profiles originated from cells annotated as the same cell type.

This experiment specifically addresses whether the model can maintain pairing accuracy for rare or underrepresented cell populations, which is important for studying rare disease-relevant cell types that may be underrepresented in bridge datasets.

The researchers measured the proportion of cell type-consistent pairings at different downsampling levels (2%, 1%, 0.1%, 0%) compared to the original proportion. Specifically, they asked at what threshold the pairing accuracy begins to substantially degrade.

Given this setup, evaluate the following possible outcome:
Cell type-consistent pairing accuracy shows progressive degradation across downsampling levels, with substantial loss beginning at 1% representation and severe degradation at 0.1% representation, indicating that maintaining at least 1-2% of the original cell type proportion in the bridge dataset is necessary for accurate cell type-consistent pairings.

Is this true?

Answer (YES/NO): NO